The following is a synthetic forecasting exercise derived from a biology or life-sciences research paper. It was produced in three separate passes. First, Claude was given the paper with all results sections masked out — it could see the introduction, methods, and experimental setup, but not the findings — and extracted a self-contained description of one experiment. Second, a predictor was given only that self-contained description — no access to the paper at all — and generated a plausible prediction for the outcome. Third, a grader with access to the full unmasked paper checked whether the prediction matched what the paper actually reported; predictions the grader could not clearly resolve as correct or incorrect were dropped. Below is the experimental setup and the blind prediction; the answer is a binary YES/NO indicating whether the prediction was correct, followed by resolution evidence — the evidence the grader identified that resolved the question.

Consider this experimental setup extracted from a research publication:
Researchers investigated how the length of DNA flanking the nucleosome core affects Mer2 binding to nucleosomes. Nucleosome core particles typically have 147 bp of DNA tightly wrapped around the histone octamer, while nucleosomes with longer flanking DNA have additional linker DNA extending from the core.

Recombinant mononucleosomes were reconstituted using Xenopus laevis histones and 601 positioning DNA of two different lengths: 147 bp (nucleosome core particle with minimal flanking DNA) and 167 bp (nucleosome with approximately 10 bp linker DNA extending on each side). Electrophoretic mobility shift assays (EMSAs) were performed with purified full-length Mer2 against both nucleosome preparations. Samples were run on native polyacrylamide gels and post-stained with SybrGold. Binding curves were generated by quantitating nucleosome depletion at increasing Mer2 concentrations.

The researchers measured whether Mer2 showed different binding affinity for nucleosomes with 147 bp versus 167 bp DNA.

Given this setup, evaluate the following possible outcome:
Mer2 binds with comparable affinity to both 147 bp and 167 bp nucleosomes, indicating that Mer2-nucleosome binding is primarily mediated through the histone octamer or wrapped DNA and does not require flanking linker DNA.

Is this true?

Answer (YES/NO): NO